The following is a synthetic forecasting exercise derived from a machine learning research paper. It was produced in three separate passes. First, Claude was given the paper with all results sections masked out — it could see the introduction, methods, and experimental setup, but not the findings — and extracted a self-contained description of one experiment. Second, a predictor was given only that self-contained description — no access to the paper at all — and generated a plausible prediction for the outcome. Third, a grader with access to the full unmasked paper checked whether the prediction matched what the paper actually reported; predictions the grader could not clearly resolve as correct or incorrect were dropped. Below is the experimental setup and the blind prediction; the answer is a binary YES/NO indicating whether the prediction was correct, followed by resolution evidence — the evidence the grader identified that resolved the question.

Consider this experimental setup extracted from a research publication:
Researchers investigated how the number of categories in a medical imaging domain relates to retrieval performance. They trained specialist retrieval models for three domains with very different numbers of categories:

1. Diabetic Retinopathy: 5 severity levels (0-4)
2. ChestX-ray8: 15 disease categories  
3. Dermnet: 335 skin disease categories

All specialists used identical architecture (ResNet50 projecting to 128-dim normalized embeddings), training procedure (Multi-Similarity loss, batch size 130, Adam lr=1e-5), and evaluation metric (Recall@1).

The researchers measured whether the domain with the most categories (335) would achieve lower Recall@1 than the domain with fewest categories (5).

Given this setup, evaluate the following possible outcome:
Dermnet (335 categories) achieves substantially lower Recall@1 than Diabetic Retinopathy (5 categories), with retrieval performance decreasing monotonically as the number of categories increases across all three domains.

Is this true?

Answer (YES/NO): NO